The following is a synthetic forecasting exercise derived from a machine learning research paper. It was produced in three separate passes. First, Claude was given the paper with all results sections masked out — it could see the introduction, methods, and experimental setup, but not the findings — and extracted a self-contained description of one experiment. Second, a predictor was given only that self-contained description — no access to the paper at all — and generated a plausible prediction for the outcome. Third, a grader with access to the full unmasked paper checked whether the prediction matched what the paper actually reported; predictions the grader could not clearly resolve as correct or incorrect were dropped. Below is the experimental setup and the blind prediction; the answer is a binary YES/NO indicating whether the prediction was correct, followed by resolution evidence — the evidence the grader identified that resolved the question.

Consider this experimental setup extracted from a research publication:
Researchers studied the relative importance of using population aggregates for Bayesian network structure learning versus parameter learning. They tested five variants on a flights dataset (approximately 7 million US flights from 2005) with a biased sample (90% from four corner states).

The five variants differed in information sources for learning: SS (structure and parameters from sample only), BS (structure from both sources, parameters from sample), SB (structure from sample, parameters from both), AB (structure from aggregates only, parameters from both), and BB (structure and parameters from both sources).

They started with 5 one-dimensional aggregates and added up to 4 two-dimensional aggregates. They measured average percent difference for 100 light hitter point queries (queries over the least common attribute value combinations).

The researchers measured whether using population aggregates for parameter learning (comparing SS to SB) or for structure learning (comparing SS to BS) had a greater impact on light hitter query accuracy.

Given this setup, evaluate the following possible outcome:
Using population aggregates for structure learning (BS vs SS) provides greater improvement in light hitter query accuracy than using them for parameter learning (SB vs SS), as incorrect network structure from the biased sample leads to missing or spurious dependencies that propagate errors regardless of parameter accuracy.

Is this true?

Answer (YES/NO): NO